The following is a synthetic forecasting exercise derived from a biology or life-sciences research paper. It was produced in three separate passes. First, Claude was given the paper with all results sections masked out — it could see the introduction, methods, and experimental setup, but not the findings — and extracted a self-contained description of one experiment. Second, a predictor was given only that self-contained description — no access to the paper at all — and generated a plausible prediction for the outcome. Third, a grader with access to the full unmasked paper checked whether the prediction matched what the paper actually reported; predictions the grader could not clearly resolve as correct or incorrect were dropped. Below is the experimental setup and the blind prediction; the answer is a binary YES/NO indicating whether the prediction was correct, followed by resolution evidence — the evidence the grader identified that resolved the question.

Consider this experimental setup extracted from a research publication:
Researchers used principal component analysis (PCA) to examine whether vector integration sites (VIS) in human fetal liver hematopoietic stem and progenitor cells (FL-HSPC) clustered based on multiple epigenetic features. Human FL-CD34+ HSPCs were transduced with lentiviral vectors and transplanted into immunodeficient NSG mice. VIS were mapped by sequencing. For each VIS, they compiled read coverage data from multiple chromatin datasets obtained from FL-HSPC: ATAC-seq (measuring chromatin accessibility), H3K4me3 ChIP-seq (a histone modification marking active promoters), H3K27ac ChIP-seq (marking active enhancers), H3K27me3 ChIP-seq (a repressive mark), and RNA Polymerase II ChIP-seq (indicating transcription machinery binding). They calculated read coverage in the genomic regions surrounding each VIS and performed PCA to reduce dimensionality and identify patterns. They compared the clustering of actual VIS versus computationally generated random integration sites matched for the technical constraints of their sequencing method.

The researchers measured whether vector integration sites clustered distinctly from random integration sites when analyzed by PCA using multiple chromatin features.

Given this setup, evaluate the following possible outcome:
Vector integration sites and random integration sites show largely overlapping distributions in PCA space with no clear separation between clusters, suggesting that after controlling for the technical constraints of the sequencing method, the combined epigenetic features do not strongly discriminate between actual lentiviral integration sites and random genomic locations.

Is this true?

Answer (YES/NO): NO